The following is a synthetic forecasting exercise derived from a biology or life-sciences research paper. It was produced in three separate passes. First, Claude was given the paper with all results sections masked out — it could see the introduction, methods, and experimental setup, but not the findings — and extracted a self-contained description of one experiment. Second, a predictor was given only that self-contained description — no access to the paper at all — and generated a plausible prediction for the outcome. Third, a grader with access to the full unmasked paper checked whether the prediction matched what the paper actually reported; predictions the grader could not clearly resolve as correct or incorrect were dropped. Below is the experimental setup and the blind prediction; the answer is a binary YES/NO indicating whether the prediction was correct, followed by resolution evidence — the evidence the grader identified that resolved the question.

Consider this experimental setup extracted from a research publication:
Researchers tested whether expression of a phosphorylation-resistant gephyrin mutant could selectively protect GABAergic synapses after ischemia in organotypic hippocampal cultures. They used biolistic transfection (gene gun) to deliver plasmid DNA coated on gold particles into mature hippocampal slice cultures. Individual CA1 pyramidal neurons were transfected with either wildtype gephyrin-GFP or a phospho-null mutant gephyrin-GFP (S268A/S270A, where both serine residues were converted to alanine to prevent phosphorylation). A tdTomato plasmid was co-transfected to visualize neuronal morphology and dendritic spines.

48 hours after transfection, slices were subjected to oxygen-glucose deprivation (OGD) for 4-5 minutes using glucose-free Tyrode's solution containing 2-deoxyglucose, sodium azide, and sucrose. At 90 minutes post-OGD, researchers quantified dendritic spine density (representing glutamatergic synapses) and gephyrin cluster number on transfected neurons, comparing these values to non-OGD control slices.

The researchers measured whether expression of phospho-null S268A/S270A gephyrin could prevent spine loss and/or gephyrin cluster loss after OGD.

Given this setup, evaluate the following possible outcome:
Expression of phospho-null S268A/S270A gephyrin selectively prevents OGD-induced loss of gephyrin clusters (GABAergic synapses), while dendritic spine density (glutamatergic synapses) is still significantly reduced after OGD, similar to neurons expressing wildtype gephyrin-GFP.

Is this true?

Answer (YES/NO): YES